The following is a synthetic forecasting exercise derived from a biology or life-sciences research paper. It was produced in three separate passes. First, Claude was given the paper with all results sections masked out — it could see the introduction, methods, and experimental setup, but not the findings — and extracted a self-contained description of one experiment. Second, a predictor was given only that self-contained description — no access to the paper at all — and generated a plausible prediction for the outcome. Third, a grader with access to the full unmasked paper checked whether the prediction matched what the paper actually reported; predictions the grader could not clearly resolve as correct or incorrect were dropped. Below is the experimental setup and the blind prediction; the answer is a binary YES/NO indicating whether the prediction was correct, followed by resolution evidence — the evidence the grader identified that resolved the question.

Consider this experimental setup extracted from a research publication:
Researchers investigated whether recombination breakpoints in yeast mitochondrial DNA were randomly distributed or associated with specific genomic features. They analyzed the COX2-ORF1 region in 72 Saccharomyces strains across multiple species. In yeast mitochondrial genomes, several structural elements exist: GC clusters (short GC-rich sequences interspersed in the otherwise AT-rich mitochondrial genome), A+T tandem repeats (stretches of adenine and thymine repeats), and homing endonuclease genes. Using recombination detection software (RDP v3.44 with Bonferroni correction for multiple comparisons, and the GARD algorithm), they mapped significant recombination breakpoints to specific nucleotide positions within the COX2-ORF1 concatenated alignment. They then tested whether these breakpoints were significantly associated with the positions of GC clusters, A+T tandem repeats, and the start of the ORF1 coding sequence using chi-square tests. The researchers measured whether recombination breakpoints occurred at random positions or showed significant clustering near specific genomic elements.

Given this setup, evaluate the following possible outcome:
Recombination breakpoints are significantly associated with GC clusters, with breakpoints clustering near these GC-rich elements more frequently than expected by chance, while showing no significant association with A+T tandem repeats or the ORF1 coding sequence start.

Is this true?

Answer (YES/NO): NO